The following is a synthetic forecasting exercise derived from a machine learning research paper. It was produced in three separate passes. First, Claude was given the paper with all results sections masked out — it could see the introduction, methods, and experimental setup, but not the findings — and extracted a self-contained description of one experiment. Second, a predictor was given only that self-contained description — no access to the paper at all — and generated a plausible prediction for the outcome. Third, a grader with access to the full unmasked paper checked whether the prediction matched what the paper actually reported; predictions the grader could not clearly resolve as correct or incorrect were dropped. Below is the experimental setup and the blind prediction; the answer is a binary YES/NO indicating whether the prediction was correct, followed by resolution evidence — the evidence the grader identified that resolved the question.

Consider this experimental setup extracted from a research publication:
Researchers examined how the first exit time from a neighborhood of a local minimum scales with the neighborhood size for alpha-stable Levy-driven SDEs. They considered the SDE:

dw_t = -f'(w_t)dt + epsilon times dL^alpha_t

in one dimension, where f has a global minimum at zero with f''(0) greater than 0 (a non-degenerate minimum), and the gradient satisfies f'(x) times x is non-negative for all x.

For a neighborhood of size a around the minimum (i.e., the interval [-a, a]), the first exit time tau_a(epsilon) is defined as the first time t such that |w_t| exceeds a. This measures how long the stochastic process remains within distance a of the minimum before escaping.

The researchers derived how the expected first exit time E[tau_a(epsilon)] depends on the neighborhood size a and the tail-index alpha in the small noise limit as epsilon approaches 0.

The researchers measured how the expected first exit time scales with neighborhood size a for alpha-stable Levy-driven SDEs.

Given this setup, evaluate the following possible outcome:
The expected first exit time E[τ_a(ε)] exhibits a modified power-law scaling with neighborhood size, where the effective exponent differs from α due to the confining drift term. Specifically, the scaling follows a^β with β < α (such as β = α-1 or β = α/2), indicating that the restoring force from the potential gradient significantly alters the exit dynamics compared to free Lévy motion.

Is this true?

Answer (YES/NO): NO